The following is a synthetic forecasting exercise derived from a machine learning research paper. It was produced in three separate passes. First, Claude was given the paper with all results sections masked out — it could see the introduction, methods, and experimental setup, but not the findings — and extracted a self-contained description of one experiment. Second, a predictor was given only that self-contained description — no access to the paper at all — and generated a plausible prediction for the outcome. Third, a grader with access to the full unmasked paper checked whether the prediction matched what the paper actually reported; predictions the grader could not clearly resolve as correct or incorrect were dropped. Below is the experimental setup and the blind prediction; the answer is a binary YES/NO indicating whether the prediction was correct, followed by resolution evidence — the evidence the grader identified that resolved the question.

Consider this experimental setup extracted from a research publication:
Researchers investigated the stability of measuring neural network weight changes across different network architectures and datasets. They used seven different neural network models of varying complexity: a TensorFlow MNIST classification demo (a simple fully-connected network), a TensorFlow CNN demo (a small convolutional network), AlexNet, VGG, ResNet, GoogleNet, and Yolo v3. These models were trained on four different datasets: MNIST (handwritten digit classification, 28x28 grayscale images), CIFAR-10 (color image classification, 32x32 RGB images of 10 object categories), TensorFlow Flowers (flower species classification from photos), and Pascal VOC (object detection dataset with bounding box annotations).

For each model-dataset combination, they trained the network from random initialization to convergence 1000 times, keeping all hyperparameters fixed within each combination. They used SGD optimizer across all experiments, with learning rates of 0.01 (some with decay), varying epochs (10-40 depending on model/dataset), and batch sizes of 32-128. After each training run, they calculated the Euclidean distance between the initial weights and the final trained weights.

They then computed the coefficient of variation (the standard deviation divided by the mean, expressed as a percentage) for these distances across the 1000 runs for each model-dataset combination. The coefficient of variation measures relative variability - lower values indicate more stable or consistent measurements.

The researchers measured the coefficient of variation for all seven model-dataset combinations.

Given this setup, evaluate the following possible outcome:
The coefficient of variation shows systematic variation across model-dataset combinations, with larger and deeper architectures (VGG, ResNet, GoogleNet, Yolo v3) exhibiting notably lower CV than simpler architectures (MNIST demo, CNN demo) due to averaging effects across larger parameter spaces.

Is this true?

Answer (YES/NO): NO